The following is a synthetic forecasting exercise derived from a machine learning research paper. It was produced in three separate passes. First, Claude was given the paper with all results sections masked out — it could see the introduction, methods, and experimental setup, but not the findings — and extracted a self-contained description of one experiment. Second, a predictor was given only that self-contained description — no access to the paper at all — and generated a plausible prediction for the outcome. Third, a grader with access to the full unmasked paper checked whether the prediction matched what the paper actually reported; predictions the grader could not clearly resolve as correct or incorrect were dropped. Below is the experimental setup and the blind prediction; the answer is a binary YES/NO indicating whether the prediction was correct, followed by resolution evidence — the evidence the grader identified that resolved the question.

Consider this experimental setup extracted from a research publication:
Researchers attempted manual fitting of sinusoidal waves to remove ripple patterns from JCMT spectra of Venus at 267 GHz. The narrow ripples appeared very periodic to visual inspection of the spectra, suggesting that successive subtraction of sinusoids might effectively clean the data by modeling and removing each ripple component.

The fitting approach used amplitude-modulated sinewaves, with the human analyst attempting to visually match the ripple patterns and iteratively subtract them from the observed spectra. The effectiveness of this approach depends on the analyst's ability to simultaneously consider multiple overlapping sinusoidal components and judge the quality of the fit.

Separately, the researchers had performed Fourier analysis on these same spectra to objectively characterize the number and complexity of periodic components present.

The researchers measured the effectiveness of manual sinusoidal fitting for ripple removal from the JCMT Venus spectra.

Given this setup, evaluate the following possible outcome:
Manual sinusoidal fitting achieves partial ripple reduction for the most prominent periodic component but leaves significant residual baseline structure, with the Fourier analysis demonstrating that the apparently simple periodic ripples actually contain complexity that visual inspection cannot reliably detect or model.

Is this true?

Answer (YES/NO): NO